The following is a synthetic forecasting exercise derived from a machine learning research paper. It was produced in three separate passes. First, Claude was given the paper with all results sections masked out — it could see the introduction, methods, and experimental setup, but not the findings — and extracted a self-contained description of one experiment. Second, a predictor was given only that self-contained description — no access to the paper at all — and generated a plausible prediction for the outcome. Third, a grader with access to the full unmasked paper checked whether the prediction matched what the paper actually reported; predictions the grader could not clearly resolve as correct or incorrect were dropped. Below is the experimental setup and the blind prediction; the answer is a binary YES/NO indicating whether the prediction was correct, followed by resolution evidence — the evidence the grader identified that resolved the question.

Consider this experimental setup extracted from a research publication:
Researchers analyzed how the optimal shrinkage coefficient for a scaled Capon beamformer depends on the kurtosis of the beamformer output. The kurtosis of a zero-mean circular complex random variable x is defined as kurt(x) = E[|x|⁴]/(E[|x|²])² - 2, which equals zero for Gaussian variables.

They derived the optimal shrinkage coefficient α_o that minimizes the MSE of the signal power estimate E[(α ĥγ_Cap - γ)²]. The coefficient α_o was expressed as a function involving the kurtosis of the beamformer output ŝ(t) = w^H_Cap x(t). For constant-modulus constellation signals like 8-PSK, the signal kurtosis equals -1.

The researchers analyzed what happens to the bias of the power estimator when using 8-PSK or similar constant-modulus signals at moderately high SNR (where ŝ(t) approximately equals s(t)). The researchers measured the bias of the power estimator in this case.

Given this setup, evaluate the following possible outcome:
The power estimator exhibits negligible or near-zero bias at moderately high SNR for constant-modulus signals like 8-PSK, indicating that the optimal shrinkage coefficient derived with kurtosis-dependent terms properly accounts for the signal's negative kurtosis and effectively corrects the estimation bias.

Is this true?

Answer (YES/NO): YES